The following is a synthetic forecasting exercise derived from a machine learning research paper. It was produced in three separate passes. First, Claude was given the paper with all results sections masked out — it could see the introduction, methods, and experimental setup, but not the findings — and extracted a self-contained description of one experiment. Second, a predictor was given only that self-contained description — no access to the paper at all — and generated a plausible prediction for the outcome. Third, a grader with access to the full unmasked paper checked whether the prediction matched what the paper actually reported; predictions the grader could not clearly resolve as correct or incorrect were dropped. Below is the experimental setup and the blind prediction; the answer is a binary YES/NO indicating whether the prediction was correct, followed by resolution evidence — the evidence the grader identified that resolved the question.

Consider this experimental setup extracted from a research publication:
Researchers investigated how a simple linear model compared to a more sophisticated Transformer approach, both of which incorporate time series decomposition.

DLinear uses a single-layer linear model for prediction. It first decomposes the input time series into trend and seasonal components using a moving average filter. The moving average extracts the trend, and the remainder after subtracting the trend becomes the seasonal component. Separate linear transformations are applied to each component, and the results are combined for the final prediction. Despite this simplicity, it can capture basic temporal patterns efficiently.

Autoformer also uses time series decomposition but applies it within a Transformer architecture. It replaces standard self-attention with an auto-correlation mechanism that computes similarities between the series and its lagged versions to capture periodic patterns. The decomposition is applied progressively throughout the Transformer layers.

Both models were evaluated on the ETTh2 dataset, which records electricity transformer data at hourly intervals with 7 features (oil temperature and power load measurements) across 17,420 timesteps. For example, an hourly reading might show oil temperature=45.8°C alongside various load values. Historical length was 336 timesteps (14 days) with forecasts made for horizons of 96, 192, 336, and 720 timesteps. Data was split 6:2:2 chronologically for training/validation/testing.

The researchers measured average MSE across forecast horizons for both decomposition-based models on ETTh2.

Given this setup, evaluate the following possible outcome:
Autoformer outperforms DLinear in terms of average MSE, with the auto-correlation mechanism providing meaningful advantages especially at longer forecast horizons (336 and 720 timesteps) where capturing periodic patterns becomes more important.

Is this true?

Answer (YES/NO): NO